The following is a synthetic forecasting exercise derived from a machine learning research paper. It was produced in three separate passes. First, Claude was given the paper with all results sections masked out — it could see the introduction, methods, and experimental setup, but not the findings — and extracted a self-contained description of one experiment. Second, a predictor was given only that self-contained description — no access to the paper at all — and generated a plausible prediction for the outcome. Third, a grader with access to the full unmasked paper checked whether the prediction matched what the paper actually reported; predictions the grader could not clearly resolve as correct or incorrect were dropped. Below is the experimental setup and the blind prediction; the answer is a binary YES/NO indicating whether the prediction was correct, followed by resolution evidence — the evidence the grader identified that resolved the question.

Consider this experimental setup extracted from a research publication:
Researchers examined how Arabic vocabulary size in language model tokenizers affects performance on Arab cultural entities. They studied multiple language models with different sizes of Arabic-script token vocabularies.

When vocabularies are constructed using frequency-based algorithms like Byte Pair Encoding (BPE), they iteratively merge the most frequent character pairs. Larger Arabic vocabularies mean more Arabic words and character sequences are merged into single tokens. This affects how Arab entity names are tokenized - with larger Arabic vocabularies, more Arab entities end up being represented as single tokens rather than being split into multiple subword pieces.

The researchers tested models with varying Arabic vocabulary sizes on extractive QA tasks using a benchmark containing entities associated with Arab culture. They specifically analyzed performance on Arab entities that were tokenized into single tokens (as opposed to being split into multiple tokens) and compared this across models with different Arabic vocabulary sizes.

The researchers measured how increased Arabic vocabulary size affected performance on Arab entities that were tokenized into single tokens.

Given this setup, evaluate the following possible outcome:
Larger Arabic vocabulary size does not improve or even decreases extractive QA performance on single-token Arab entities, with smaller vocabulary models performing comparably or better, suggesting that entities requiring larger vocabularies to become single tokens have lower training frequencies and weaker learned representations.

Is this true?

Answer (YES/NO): NO